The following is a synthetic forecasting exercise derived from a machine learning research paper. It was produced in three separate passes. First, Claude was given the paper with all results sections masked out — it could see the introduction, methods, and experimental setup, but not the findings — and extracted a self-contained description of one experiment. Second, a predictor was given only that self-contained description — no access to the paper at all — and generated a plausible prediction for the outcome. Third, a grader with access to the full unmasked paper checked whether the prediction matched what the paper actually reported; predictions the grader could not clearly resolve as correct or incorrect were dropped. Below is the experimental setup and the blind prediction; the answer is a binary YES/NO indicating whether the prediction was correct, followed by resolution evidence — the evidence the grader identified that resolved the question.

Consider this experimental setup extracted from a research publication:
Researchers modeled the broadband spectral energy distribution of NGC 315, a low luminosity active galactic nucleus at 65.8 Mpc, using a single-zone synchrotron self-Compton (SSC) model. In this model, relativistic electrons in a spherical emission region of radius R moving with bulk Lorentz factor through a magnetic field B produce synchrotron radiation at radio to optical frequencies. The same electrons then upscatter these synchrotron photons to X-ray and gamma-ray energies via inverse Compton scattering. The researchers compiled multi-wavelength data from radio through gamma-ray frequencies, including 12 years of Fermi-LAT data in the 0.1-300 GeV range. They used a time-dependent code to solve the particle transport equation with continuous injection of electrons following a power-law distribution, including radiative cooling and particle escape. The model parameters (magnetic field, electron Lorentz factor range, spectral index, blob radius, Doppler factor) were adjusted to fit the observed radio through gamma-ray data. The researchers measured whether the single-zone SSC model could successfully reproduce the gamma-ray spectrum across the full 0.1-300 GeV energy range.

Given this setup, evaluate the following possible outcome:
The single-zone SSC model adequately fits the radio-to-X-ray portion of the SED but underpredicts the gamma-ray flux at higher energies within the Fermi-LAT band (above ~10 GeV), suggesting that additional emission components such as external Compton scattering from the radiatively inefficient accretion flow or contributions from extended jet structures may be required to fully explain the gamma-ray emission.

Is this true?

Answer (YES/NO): NO